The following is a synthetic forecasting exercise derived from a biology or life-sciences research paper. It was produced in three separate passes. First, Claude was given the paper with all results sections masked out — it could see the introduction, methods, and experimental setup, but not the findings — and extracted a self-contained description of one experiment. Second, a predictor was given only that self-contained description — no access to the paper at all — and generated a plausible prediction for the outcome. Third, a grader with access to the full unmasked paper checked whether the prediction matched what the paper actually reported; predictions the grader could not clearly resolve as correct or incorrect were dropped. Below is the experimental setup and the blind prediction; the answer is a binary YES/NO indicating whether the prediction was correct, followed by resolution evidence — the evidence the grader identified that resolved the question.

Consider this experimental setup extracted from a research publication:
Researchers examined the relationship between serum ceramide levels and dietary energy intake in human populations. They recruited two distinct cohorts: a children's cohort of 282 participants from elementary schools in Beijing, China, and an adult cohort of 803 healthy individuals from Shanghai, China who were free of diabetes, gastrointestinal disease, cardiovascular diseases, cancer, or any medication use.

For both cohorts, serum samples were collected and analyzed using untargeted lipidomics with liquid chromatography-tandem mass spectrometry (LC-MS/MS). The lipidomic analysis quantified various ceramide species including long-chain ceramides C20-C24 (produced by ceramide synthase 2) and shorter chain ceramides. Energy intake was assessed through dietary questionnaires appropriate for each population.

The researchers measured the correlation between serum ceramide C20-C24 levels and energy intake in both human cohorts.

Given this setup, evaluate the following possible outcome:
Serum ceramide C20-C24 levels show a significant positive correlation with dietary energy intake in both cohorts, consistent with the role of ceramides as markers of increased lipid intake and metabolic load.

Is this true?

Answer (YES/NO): YES